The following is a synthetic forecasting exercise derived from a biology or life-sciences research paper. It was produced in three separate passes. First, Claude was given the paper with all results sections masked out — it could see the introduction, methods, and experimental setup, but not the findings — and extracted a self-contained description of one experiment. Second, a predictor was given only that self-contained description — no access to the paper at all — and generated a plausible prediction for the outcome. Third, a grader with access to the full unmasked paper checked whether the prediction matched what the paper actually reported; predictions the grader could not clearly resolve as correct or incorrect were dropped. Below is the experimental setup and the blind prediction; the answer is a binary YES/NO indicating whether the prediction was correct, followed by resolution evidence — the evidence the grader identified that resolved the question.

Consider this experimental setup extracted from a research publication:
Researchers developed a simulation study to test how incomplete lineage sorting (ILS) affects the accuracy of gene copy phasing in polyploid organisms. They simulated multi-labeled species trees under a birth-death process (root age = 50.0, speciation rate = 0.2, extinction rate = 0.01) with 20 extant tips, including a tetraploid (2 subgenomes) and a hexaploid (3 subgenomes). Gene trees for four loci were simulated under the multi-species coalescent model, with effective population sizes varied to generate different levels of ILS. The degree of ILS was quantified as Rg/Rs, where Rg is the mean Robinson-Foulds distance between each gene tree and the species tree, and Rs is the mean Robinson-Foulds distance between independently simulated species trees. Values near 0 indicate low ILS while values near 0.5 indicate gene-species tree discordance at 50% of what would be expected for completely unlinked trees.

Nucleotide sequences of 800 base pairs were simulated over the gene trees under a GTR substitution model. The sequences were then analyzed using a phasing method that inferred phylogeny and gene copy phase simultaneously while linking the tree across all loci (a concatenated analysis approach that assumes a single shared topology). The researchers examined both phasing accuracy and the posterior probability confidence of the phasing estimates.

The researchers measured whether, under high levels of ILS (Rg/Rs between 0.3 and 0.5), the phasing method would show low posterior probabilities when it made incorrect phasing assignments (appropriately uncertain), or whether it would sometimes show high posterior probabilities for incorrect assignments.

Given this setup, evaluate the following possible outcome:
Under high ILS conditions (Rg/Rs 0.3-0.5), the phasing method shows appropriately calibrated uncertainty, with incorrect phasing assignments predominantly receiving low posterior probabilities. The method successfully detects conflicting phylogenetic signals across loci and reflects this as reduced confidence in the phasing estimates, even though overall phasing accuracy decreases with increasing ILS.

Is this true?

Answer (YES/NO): NO